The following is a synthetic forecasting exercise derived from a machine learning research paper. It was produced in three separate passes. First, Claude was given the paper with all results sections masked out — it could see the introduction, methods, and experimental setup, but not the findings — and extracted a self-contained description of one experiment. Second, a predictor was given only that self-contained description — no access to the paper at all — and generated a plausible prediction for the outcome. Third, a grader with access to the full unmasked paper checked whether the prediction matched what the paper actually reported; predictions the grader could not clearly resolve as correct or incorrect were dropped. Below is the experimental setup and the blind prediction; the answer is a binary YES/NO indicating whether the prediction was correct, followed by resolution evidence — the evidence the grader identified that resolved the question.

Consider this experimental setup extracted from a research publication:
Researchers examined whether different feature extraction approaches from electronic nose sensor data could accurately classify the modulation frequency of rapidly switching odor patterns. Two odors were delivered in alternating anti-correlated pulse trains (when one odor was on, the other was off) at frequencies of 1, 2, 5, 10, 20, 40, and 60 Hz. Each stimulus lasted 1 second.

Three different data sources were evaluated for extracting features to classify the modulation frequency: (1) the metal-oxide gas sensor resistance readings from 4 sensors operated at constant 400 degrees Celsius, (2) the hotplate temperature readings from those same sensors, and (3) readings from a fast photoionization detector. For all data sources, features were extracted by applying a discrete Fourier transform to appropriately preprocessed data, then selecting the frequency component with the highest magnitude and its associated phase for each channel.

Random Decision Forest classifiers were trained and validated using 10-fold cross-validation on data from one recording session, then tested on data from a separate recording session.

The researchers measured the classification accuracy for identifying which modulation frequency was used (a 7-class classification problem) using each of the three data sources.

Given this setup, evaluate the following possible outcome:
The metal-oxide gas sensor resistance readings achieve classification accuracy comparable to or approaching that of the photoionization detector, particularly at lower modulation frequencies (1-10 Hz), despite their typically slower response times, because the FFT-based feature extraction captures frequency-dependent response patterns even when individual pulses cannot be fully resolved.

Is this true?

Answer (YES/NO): YES